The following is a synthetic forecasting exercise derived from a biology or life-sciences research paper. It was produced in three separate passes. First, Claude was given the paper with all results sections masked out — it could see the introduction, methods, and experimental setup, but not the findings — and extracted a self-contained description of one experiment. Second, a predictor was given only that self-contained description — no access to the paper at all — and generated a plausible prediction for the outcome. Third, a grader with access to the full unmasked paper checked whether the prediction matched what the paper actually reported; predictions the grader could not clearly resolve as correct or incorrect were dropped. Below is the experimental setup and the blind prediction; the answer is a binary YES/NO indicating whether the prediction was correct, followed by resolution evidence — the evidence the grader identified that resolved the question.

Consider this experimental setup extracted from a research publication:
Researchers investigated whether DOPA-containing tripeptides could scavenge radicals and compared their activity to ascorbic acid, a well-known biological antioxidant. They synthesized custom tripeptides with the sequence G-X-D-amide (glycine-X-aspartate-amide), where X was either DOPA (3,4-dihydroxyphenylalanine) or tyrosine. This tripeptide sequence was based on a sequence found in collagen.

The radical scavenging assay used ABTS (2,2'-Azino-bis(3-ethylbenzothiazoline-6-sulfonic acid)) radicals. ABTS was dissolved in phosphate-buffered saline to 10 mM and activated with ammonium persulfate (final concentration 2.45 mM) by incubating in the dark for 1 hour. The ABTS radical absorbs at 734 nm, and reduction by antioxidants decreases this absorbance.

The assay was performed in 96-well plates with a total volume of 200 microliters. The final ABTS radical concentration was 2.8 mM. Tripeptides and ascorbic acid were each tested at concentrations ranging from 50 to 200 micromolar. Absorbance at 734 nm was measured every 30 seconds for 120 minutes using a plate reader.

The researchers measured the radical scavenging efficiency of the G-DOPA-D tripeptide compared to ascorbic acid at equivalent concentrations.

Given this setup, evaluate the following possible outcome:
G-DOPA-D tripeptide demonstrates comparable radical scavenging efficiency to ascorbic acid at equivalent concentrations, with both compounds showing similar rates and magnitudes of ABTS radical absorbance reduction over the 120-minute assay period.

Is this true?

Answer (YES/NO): NO